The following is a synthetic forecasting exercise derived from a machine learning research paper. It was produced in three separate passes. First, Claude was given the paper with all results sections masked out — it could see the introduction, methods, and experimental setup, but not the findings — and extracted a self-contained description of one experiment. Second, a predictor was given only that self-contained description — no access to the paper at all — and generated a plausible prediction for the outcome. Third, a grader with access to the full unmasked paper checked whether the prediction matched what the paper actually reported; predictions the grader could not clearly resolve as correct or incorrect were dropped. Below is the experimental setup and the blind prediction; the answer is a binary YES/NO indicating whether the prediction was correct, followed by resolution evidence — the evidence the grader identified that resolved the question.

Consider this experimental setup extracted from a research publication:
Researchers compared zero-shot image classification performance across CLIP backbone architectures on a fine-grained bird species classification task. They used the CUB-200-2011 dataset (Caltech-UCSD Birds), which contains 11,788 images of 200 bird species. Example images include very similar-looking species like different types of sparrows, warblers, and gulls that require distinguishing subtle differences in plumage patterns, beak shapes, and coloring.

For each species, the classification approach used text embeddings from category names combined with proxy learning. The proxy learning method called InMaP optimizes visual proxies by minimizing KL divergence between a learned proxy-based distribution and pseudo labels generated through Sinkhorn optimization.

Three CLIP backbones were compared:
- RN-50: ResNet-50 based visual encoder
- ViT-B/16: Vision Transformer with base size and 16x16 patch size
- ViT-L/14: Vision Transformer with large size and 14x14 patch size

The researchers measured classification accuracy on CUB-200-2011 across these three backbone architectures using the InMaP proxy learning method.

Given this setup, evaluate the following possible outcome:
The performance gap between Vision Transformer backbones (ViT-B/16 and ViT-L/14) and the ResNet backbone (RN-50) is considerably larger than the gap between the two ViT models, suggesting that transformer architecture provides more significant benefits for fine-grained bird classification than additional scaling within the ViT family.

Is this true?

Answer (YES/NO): NO